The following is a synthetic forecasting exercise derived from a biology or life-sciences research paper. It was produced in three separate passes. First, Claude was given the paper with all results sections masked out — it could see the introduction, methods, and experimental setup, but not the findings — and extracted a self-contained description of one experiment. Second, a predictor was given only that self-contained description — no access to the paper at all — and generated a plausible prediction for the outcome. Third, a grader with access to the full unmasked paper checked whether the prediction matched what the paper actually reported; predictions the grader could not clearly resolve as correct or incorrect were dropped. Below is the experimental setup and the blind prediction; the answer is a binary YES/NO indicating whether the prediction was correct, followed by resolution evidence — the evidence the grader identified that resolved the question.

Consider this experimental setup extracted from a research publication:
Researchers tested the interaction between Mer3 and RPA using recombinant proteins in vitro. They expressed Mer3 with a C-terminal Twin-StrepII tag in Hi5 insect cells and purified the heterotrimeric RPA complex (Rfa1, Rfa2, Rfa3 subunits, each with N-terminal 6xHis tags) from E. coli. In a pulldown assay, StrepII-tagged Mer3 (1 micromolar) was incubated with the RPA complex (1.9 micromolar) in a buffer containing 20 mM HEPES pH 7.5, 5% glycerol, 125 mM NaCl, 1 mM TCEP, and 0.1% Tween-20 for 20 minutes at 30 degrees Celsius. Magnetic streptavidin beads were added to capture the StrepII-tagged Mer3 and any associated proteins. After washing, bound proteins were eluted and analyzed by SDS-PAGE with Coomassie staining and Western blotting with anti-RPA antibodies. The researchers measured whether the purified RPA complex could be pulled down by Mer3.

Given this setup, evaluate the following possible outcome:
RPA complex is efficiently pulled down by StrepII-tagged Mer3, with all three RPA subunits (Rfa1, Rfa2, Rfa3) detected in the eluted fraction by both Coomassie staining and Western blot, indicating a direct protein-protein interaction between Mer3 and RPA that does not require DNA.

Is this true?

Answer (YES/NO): NO